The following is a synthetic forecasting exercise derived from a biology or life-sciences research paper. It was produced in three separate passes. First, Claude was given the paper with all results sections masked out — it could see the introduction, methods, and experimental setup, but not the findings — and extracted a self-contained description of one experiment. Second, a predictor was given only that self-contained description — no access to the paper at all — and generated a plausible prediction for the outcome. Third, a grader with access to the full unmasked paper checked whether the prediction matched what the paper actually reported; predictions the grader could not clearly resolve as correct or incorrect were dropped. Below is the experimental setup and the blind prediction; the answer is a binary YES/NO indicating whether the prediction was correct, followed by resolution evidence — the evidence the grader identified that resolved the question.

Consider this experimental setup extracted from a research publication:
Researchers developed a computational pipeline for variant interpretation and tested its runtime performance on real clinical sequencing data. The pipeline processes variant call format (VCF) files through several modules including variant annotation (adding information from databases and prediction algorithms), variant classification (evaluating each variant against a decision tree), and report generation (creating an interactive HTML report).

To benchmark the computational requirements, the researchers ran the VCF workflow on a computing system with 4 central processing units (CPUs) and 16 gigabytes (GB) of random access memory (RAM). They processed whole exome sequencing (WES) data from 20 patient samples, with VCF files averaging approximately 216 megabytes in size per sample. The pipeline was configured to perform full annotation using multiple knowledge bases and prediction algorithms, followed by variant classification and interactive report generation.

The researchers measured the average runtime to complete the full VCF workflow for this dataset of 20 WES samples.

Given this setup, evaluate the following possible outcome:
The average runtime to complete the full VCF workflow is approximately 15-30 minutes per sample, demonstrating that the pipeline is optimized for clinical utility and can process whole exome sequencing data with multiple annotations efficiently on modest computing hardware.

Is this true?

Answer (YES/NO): NO